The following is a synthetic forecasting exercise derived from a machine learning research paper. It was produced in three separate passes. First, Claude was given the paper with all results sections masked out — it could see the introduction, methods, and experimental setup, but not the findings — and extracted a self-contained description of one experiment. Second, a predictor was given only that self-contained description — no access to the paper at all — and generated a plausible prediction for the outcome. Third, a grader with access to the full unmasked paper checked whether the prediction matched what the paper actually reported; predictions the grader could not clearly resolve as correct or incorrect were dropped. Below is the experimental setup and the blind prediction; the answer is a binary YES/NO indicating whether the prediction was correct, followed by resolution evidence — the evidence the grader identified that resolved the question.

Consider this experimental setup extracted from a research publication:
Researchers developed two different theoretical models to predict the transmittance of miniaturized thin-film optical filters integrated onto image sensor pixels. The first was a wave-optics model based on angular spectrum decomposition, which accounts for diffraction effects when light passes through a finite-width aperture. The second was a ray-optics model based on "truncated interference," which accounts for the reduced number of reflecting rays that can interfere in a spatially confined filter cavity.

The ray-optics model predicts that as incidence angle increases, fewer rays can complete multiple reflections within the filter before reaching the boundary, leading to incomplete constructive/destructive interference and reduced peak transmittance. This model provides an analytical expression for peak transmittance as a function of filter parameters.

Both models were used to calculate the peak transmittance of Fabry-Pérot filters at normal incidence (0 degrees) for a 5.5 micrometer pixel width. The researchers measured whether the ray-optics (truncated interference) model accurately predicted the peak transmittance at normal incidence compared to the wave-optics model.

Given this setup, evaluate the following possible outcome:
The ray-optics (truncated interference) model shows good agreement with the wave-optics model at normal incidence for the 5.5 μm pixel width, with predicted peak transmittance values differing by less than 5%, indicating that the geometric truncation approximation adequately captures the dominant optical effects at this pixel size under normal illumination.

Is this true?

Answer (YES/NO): NO